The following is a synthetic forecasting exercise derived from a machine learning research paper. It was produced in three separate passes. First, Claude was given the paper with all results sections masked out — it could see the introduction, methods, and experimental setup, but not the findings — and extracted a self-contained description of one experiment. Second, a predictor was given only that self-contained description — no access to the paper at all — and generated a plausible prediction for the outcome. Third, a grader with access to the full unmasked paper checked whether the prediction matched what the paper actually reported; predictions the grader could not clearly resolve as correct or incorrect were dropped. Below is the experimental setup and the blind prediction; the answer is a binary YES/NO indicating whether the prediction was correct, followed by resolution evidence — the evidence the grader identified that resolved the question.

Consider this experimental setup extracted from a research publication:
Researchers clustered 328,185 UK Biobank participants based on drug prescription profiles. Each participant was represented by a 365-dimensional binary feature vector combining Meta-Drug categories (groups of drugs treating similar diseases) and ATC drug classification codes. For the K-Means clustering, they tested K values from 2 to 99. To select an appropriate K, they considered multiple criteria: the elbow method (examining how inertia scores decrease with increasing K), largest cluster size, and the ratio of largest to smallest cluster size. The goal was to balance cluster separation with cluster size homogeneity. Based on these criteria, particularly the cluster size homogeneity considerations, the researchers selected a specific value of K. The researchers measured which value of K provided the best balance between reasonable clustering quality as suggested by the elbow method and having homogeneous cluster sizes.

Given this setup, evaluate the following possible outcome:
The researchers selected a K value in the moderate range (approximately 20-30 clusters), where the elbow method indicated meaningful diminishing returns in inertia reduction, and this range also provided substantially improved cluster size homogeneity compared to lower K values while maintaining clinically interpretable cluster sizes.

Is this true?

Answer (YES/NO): NO